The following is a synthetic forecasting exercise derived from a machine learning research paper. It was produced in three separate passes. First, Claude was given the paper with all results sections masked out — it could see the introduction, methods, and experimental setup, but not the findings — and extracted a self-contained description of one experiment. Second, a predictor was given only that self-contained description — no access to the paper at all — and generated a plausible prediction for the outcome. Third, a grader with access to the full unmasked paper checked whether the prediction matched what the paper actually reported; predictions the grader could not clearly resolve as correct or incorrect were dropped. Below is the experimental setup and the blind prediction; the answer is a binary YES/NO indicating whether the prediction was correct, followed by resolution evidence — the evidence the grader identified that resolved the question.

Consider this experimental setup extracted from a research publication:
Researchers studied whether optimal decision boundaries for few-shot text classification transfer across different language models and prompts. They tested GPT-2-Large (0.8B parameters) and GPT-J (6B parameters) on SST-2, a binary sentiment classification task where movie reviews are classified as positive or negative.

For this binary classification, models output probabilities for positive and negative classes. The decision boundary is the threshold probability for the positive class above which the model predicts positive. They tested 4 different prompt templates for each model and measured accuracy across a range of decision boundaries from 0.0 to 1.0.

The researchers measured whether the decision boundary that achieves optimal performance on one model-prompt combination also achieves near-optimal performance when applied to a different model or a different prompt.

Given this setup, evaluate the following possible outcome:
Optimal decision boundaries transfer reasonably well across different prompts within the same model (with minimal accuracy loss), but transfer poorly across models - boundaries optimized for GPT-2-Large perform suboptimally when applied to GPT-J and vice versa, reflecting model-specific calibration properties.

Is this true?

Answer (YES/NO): NO